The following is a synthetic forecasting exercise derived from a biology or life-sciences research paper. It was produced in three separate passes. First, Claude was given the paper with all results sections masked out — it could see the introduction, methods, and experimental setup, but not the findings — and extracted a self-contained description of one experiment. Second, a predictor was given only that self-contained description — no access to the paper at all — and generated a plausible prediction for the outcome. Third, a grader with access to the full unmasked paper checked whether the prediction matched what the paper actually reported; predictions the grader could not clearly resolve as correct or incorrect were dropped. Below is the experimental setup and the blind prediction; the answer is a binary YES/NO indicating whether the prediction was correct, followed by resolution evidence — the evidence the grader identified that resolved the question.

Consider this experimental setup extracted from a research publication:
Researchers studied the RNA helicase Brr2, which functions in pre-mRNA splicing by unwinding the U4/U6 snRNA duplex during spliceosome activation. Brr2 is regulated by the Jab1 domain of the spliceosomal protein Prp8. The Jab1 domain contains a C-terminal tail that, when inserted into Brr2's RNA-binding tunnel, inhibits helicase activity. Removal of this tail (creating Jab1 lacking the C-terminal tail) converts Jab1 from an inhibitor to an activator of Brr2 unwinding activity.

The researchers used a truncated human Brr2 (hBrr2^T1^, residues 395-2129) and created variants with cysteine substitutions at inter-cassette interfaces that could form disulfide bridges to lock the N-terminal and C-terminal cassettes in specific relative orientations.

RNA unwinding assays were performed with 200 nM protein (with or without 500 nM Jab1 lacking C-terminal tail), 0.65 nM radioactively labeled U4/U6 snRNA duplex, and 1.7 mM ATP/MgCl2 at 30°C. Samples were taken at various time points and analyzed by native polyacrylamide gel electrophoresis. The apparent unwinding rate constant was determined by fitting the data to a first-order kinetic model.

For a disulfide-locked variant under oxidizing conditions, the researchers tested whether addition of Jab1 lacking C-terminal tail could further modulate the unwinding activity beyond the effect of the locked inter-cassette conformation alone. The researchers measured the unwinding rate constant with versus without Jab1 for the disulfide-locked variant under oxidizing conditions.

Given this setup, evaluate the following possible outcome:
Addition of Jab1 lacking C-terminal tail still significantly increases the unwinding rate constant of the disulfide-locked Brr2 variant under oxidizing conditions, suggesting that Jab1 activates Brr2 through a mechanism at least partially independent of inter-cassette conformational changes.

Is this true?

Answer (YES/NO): YES